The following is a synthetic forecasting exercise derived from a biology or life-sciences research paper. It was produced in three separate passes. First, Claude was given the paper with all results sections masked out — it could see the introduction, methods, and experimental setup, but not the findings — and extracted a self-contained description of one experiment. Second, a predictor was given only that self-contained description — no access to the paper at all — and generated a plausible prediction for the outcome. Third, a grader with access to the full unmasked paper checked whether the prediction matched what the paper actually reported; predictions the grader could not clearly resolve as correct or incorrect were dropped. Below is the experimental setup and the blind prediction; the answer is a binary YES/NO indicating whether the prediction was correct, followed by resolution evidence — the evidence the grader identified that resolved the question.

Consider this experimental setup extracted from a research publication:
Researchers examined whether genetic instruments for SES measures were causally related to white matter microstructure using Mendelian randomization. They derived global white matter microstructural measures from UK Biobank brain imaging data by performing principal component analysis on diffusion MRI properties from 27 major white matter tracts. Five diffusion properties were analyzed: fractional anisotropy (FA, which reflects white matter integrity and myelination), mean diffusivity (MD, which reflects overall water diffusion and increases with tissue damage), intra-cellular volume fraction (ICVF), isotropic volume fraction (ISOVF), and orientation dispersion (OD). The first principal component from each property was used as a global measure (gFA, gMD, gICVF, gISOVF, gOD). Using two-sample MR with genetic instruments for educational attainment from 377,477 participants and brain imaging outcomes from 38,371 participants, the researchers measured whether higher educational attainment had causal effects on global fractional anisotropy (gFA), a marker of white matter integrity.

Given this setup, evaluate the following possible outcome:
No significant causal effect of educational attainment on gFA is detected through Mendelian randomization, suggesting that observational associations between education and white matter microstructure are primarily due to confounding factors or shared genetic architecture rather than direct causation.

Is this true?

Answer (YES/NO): YES